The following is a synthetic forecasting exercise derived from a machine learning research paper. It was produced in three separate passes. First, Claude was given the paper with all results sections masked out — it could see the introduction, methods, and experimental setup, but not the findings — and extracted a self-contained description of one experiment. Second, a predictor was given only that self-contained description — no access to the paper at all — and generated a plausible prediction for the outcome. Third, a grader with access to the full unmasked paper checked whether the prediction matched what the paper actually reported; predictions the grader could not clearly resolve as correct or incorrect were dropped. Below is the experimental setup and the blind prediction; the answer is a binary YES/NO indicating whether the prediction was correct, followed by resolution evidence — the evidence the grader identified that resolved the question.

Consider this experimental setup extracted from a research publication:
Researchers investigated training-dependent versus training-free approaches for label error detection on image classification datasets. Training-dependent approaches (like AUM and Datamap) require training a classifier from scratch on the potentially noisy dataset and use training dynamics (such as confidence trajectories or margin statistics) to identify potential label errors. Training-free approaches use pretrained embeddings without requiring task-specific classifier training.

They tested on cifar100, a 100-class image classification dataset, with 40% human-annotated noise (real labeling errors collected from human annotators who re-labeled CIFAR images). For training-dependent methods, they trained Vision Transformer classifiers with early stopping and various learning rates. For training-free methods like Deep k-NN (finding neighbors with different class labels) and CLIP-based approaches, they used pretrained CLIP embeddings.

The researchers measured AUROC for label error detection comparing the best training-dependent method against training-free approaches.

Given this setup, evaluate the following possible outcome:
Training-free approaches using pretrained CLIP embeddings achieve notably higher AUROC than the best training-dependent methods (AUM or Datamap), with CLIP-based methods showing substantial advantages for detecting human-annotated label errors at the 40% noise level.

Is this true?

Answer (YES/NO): NO